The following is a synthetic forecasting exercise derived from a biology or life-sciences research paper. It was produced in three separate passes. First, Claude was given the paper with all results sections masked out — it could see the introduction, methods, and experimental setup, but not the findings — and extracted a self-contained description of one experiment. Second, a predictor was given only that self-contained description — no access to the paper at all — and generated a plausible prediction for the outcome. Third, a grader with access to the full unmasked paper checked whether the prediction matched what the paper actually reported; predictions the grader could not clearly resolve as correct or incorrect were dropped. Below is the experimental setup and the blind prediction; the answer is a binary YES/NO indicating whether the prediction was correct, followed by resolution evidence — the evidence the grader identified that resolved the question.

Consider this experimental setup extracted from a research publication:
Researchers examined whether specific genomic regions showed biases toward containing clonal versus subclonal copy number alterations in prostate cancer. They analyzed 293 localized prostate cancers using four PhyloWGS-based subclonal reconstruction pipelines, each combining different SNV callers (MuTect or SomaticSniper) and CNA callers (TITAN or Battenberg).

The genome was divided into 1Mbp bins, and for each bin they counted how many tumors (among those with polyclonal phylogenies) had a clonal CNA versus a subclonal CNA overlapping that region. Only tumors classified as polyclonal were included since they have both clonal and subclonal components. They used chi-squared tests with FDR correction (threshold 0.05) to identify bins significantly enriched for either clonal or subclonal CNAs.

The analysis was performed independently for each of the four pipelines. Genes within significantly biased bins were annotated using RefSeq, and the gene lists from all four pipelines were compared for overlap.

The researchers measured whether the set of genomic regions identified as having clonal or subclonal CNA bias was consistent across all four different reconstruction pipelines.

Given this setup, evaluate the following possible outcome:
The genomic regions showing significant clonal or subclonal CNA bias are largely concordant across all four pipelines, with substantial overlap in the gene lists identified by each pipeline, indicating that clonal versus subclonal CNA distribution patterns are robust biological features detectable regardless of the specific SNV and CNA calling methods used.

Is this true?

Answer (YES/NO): NO